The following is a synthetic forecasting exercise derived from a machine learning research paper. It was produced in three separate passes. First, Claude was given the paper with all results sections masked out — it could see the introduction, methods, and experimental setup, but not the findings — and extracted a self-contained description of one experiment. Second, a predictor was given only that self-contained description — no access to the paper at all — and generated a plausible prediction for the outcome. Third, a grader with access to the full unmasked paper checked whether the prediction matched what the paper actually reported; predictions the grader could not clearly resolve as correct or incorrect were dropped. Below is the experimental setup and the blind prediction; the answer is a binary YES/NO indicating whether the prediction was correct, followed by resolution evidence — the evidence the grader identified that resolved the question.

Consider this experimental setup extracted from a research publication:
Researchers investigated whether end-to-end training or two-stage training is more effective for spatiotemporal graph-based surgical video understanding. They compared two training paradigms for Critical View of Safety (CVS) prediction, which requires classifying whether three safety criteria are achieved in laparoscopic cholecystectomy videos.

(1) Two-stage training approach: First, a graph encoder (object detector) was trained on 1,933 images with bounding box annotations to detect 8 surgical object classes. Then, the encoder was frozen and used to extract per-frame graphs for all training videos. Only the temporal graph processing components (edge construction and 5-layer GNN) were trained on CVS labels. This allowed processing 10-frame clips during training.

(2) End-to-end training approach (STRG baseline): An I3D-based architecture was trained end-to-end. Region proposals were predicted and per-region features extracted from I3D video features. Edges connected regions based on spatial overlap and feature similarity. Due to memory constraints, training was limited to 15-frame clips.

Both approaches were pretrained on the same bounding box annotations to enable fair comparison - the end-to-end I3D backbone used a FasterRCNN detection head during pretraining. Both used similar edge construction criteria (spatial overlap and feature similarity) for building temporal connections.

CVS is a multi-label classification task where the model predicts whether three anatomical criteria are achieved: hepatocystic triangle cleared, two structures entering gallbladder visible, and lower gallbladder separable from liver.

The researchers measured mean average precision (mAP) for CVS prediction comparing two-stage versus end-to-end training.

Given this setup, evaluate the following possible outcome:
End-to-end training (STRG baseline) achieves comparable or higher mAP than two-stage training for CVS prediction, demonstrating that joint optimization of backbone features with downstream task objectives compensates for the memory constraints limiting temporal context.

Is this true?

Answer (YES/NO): NO